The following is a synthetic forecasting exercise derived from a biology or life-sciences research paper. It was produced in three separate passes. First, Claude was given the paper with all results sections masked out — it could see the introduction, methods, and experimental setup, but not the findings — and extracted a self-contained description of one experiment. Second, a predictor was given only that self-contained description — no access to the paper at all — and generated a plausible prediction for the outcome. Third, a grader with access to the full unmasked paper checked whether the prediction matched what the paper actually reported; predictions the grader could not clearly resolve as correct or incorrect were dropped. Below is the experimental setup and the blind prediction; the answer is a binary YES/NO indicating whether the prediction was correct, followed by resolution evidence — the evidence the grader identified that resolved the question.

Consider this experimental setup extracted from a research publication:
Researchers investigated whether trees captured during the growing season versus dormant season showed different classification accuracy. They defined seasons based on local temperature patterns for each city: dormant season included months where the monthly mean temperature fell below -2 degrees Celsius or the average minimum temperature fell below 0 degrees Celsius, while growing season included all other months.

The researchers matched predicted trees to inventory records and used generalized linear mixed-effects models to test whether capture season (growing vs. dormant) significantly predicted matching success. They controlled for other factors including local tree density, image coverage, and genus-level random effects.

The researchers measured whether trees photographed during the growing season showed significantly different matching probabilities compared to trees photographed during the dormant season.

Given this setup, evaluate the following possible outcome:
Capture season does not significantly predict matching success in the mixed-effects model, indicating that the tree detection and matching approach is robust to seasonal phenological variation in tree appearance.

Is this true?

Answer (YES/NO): YES